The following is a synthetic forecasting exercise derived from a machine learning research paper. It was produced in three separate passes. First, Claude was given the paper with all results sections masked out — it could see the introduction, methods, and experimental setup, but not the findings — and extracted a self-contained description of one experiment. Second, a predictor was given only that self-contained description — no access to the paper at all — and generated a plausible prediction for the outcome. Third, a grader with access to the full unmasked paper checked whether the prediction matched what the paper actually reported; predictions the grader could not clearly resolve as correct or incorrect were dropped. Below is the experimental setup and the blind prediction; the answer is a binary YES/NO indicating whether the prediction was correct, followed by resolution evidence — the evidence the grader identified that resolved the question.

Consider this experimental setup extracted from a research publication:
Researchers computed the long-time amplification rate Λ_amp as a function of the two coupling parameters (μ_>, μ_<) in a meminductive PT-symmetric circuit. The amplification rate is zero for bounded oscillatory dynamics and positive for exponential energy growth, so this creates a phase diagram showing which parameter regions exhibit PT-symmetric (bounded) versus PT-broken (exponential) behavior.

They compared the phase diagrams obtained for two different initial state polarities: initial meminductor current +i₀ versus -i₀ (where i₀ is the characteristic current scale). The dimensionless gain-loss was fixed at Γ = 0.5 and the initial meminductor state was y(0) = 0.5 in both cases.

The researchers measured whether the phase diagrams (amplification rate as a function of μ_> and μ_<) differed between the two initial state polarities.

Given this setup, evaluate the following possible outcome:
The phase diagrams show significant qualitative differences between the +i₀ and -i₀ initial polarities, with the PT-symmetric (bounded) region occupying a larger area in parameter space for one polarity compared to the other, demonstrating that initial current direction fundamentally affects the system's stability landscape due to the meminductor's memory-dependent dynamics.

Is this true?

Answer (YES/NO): YES